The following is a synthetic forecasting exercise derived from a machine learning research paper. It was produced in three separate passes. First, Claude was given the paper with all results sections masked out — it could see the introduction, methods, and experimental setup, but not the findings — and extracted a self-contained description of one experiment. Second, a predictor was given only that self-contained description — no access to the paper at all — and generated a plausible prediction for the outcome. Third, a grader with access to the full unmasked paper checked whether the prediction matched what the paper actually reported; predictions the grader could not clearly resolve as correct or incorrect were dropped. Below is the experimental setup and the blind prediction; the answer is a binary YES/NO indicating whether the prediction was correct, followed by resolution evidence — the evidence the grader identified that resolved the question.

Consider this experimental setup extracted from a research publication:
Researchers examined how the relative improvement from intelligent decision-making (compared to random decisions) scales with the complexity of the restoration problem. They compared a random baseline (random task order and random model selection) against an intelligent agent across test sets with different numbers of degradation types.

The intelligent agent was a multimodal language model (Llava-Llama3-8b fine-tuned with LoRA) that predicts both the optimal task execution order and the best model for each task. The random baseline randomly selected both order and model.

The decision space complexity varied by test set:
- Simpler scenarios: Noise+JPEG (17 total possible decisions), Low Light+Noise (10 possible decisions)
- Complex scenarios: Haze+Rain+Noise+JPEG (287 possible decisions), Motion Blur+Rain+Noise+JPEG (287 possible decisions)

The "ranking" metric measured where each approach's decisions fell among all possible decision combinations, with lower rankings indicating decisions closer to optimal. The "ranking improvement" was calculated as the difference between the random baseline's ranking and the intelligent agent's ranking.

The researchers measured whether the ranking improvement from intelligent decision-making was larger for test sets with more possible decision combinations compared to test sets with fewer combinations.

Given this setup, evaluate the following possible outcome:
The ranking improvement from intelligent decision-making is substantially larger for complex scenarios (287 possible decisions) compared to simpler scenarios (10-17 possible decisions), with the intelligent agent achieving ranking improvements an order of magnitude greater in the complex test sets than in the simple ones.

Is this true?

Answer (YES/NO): YES